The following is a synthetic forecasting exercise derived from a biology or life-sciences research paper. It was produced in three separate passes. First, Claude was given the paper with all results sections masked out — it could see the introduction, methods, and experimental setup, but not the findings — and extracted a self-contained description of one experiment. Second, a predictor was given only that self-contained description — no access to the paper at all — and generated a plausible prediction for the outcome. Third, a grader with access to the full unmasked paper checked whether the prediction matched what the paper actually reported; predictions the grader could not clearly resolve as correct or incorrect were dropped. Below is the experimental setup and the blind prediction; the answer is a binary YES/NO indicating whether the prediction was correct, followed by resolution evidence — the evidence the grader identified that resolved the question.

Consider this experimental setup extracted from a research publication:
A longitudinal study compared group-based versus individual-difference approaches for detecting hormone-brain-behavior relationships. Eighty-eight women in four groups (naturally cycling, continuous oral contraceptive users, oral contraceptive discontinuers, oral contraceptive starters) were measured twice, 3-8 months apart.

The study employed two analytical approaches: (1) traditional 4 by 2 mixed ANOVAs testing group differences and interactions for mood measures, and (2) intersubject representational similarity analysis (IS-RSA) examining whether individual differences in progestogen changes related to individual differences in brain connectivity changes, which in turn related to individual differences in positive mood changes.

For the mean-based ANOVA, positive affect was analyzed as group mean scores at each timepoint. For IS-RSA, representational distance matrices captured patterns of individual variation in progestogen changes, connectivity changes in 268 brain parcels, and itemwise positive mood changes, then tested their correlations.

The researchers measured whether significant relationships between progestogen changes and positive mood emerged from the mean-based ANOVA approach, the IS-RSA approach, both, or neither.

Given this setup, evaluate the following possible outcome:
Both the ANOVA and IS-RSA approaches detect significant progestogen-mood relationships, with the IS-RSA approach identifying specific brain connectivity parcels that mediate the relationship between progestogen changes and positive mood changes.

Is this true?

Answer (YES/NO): NO